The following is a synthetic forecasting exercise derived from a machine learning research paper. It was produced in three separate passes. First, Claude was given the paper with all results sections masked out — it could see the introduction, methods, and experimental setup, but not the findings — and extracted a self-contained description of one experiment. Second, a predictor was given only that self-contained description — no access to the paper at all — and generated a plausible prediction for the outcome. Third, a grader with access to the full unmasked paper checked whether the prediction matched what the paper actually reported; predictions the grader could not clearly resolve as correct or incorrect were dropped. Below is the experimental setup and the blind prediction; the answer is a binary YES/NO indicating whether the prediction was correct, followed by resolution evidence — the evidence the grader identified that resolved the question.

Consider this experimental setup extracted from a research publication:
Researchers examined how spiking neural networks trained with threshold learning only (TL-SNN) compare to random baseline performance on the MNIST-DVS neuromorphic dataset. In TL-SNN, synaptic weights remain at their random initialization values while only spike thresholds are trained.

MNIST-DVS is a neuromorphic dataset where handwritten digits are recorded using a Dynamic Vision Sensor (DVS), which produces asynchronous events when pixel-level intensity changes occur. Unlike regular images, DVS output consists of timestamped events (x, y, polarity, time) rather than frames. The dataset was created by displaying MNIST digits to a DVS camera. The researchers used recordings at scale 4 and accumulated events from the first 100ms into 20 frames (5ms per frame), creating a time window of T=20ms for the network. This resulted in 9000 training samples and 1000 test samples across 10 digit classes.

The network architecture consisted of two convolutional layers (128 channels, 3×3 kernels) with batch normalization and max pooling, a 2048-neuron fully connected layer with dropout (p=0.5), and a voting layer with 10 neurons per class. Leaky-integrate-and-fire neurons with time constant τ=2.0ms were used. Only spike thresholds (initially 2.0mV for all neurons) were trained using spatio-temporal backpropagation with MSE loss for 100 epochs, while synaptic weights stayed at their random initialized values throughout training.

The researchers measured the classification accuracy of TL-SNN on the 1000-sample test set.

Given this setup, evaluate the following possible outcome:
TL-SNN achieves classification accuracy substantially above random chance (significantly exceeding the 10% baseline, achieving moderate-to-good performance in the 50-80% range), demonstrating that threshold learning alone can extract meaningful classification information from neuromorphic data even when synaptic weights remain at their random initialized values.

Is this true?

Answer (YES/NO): NO